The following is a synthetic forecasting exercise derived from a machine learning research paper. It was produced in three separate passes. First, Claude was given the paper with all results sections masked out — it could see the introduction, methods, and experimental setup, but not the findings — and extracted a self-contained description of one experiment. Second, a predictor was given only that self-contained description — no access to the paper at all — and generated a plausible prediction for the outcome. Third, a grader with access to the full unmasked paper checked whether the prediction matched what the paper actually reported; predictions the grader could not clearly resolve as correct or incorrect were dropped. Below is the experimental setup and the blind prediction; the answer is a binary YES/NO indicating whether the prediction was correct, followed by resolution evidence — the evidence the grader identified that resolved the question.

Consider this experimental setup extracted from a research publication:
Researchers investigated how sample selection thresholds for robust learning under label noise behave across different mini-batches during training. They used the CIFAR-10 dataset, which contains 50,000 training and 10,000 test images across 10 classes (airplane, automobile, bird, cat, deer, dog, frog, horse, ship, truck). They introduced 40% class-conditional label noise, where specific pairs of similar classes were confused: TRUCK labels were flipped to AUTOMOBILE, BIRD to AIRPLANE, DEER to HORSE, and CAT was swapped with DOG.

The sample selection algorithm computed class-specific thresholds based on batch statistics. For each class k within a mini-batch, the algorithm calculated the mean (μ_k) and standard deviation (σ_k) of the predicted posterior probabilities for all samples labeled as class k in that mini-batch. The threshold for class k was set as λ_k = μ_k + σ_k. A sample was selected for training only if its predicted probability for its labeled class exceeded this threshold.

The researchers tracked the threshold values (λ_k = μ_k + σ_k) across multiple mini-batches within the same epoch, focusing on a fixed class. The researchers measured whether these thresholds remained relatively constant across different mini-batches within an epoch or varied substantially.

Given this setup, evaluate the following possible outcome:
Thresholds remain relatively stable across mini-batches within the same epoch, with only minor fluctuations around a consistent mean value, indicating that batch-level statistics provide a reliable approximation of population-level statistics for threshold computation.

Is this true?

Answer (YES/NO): NO